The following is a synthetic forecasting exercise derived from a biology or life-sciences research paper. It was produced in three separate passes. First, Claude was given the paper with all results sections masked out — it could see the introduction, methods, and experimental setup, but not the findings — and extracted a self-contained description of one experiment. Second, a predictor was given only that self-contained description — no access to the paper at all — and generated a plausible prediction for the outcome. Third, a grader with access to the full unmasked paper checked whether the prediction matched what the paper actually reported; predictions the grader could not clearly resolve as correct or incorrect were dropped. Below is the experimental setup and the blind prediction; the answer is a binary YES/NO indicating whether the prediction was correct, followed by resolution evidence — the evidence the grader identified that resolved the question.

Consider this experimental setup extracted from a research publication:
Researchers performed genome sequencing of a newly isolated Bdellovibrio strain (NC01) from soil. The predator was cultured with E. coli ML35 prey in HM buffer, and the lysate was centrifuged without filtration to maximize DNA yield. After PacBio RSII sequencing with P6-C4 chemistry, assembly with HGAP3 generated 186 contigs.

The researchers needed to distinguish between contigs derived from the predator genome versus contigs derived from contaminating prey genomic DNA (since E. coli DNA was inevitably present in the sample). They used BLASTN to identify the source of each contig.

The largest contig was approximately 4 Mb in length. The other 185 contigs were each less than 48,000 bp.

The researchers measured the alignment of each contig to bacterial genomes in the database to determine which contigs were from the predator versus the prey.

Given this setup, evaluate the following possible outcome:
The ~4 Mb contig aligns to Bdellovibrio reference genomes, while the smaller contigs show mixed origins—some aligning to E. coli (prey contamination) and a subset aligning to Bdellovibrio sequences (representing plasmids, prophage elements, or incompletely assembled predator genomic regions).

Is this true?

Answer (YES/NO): NO